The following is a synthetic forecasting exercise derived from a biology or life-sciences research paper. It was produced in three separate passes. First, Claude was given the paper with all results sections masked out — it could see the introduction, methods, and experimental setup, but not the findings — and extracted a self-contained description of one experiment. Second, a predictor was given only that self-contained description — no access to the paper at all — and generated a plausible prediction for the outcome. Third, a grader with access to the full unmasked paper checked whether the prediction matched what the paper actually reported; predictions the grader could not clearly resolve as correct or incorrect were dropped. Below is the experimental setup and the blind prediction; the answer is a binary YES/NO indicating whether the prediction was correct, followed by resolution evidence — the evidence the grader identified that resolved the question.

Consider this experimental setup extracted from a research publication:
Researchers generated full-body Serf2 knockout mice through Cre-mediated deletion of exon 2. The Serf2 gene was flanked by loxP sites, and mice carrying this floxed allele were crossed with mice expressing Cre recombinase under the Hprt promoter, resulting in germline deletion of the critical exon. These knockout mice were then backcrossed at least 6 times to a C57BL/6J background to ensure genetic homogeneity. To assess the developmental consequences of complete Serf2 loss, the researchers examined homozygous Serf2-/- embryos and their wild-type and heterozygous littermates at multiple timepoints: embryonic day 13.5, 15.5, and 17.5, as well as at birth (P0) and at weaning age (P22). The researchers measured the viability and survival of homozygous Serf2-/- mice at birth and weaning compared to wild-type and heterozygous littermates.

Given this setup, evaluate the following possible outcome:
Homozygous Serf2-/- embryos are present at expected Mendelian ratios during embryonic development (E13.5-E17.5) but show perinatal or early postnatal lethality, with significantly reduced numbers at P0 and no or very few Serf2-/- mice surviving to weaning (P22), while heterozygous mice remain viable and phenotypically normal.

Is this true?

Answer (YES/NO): YES